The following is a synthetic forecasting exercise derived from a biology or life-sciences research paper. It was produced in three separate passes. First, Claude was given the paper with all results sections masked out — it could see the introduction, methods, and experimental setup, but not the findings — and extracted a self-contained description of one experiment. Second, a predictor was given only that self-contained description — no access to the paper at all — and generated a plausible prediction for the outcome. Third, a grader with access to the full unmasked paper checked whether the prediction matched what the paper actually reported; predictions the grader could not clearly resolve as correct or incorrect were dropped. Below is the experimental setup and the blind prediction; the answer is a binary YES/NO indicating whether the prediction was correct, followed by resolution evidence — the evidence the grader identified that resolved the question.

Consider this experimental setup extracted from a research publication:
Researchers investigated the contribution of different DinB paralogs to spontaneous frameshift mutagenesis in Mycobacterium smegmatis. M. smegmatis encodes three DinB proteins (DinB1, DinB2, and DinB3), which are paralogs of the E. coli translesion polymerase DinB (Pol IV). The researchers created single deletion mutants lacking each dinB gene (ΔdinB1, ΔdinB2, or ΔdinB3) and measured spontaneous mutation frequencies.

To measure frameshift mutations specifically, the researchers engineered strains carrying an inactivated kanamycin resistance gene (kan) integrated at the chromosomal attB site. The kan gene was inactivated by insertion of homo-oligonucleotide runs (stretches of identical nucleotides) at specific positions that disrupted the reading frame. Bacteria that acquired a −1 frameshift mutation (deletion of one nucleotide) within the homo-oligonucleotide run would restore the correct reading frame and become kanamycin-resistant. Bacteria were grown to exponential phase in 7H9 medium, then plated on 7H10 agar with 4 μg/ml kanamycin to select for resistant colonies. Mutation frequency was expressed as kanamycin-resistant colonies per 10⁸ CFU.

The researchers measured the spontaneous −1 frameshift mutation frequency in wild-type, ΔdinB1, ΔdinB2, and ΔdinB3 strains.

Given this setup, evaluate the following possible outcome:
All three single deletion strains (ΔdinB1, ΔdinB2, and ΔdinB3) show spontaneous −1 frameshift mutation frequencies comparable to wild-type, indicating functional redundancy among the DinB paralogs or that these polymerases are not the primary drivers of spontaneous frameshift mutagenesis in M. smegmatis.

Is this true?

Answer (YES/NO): NO